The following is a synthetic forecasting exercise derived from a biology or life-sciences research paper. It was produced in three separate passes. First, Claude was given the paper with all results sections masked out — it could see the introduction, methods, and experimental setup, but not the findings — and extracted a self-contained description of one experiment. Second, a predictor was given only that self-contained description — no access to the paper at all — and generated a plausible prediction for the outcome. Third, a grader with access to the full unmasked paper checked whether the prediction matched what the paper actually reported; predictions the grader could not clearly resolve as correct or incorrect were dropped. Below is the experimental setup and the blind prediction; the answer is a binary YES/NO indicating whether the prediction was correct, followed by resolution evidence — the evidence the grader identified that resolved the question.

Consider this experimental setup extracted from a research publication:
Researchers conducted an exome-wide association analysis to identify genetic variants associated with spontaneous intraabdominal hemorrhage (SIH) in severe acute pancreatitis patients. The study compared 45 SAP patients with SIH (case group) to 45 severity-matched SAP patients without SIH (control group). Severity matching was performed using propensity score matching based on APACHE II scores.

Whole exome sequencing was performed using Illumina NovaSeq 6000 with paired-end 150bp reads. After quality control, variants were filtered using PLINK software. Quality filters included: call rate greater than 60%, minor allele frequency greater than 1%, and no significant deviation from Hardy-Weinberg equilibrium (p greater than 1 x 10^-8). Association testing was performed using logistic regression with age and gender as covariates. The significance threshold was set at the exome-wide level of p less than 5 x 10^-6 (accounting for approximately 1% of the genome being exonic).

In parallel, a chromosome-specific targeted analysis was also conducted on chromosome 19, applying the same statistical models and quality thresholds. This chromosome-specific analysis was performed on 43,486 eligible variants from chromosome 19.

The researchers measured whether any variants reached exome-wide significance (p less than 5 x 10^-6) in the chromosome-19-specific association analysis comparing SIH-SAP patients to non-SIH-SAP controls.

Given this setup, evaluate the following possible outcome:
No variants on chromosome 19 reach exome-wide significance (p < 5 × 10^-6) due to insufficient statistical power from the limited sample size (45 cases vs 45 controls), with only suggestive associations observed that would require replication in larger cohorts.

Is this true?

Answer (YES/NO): NO